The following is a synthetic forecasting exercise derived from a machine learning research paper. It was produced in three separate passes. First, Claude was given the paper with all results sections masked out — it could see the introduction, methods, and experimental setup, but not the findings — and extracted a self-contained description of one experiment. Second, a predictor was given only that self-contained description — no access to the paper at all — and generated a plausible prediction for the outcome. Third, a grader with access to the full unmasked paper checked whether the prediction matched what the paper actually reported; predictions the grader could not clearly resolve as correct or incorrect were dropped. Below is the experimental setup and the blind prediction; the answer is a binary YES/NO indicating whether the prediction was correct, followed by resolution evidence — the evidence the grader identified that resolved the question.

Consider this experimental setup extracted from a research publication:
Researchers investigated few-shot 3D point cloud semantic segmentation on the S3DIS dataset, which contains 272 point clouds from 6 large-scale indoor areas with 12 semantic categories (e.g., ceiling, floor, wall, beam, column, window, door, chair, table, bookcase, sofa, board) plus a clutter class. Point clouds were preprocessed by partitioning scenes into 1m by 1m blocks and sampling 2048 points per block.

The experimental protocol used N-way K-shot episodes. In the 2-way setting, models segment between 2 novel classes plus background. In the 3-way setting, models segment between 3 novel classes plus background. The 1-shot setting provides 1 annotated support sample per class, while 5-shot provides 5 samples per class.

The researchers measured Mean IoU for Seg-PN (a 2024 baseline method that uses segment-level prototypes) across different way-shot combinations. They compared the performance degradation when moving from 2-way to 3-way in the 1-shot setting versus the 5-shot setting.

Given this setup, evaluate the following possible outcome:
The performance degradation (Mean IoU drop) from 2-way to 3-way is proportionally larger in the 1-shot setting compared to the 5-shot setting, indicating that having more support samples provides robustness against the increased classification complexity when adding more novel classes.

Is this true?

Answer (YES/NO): NO